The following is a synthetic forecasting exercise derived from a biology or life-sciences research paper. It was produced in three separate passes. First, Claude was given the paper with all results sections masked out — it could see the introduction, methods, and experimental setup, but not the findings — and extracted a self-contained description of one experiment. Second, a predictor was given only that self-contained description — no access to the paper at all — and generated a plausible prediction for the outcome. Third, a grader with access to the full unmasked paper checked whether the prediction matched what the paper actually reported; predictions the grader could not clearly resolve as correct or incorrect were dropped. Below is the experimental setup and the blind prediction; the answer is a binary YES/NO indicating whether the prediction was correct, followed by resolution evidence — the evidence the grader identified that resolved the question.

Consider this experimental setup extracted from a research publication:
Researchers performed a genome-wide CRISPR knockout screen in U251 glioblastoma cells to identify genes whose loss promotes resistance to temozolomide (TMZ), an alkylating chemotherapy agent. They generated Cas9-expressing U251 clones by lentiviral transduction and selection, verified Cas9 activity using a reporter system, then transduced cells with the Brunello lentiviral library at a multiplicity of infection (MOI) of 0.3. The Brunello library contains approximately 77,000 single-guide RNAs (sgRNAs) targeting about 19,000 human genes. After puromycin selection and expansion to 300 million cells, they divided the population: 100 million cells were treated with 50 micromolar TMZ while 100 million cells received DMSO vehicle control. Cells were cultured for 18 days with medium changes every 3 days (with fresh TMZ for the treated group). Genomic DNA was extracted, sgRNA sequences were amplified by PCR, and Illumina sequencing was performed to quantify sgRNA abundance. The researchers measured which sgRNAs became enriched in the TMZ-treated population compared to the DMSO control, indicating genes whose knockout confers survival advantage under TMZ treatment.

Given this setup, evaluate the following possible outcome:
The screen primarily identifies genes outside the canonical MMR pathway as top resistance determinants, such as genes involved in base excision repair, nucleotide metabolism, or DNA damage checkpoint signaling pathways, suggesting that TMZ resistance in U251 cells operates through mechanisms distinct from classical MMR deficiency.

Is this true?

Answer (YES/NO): NO